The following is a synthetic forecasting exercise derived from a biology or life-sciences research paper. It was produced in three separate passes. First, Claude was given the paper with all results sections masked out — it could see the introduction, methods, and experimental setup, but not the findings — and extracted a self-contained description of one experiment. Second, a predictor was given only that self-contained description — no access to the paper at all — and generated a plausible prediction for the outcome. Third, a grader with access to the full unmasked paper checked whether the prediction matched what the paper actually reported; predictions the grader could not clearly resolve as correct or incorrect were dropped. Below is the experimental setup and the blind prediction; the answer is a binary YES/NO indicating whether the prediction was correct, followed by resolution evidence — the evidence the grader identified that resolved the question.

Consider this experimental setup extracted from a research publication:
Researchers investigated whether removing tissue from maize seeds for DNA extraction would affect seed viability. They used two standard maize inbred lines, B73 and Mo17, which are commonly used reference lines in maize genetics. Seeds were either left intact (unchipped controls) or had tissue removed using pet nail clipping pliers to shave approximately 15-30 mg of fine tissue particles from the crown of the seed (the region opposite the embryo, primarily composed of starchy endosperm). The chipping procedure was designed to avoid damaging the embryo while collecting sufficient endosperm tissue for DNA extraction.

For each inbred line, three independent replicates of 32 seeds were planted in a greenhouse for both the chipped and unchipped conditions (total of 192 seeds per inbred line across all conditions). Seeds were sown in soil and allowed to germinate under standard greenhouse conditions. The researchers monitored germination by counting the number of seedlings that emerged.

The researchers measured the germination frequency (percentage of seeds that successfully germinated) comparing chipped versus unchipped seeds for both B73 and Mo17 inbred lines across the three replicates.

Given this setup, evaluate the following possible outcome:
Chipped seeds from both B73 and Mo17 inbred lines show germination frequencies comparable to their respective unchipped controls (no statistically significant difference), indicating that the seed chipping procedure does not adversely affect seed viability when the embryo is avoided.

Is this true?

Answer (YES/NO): YES